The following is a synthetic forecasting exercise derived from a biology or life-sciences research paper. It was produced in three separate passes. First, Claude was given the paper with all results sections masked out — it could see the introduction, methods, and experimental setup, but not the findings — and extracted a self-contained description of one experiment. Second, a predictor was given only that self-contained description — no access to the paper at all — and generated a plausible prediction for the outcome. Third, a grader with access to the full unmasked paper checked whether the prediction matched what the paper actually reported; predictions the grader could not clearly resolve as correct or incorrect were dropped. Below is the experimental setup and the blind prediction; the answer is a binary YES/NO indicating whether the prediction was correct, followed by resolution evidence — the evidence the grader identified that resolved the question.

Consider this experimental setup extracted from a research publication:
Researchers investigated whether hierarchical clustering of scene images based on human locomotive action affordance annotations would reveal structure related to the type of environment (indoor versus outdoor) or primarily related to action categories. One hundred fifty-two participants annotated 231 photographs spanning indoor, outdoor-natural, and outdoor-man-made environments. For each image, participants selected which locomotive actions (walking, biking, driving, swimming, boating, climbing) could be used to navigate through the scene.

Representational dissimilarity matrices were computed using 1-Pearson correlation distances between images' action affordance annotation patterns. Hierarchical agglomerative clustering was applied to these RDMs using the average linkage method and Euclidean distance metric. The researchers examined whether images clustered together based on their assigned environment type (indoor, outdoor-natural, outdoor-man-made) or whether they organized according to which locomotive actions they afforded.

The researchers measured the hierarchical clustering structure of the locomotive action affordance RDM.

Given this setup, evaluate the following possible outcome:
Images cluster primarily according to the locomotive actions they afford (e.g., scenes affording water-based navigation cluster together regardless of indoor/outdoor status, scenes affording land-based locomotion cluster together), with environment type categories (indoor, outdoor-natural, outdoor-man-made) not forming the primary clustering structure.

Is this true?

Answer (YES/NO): YES